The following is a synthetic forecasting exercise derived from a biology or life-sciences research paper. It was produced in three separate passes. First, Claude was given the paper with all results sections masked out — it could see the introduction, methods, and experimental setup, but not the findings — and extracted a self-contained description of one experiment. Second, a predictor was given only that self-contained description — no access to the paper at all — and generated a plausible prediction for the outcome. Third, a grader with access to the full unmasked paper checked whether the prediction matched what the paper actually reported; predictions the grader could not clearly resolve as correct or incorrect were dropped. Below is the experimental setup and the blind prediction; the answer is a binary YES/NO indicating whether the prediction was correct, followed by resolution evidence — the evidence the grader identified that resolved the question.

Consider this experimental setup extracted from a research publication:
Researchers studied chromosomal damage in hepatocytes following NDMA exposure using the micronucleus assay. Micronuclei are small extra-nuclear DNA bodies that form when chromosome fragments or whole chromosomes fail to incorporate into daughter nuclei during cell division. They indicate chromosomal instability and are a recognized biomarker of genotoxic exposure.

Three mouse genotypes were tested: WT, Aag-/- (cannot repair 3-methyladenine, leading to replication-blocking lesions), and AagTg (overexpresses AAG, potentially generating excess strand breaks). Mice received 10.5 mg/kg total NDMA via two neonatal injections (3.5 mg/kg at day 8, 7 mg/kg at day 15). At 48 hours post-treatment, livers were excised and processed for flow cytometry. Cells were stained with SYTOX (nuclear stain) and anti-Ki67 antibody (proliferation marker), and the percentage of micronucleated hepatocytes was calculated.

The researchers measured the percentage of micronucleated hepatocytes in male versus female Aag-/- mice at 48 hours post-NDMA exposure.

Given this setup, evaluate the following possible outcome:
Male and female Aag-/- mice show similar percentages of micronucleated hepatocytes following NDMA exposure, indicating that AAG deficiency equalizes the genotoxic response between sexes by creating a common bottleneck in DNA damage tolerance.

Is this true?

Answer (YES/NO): YES